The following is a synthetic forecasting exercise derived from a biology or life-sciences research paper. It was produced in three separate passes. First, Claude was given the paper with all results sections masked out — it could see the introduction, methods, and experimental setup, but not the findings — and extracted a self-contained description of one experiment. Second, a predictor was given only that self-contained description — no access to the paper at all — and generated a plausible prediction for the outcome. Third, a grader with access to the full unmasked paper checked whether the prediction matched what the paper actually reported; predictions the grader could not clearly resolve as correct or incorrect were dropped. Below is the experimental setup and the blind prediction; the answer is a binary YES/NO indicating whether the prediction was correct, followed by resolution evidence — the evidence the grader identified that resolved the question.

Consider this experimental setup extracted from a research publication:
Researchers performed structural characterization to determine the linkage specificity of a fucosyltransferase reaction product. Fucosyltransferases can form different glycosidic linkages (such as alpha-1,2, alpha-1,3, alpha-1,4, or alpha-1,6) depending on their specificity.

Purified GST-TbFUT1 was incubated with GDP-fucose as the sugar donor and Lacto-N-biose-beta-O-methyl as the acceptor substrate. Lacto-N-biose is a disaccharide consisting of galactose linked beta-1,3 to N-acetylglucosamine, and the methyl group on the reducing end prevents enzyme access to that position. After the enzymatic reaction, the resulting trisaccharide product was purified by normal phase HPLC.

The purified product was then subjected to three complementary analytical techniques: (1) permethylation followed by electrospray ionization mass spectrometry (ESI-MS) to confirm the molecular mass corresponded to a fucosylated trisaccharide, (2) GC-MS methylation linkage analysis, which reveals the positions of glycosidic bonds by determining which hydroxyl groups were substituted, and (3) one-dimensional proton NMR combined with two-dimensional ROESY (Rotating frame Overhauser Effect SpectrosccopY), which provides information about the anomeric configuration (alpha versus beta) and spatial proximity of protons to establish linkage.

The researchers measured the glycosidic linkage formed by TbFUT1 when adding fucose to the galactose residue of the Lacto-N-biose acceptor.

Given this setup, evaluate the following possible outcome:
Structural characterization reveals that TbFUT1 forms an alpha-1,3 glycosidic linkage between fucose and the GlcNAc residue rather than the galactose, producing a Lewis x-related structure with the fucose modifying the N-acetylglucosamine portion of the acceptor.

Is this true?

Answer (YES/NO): NO